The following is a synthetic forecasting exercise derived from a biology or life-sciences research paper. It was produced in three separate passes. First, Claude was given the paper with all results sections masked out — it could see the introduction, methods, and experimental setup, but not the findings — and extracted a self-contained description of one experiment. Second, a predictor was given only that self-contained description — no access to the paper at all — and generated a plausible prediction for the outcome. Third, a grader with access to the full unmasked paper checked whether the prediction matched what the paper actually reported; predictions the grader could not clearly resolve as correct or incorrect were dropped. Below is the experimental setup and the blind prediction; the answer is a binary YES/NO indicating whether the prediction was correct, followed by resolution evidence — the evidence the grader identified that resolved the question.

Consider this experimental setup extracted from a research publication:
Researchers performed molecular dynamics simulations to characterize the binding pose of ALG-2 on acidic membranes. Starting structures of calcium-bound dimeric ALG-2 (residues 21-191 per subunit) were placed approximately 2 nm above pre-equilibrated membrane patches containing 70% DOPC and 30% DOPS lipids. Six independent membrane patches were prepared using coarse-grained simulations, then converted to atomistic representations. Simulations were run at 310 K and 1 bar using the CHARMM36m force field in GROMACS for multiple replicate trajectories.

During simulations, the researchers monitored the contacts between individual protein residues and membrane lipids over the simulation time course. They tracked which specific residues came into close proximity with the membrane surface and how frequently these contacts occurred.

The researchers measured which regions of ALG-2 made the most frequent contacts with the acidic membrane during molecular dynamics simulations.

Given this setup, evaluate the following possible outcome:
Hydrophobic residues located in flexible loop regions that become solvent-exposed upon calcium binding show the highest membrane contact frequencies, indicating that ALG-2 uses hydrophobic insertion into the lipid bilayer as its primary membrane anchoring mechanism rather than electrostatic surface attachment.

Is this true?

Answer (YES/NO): NO